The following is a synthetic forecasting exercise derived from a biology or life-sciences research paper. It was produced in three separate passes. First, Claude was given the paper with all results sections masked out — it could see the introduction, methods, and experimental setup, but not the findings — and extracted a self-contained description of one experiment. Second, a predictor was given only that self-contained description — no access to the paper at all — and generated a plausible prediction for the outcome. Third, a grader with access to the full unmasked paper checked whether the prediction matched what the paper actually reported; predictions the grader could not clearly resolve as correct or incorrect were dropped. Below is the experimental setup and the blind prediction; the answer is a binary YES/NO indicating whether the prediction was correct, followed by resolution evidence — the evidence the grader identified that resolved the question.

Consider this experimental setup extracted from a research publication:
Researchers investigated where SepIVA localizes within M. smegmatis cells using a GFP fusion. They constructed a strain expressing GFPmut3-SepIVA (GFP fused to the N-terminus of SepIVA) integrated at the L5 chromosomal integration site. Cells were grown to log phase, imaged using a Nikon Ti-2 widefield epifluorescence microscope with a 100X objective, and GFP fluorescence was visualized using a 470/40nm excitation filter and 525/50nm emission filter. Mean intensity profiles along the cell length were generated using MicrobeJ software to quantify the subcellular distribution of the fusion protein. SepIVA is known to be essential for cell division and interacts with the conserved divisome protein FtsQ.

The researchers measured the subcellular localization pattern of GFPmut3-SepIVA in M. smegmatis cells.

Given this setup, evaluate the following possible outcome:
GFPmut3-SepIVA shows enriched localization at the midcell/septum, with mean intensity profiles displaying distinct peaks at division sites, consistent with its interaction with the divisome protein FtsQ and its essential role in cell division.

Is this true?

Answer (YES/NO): NO